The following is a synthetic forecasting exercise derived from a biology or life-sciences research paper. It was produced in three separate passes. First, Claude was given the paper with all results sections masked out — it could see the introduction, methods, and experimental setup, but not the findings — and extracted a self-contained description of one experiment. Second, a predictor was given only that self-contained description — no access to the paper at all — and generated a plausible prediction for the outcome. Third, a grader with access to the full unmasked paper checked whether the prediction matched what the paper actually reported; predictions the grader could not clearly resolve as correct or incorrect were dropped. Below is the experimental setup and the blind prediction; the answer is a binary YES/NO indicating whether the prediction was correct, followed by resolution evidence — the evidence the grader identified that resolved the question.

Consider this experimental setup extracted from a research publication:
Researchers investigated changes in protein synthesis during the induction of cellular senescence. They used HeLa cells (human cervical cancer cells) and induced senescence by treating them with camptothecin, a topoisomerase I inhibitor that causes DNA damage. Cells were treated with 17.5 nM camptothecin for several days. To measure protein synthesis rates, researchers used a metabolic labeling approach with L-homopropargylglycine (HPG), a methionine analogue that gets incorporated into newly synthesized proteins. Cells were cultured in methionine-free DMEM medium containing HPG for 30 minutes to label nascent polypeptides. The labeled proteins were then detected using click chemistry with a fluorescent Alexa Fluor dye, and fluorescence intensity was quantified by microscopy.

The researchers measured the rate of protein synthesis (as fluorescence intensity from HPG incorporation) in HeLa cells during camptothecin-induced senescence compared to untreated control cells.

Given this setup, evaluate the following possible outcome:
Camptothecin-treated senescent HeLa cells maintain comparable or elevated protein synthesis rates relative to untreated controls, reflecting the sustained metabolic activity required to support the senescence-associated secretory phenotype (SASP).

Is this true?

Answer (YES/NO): YES